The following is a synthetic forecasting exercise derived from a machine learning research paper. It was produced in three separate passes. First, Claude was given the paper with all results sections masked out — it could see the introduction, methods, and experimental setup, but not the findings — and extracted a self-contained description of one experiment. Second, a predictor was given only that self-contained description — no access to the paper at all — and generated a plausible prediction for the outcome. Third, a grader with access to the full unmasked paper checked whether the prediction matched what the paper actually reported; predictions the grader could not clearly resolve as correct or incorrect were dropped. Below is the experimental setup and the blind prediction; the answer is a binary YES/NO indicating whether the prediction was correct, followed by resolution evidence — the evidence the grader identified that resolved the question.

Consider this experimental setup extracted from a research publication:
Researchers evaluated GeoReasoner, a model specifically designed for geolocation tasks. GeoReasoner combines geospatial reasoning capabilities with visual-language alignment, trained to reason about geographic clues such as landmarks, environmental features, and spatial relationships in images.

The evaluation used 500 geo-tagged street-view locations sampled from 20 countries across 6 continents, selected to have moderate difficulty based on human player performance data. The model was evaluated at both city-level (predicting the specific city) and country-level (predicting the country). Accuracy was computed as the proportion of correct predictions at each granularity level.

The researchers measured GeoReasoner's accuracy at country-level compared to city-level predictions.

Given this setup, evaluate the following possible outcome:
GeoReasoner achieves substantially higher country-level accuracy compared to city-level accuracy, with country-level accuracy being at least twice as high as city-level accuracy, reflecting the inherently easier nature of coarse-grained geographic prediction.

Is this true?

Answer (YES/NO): YES